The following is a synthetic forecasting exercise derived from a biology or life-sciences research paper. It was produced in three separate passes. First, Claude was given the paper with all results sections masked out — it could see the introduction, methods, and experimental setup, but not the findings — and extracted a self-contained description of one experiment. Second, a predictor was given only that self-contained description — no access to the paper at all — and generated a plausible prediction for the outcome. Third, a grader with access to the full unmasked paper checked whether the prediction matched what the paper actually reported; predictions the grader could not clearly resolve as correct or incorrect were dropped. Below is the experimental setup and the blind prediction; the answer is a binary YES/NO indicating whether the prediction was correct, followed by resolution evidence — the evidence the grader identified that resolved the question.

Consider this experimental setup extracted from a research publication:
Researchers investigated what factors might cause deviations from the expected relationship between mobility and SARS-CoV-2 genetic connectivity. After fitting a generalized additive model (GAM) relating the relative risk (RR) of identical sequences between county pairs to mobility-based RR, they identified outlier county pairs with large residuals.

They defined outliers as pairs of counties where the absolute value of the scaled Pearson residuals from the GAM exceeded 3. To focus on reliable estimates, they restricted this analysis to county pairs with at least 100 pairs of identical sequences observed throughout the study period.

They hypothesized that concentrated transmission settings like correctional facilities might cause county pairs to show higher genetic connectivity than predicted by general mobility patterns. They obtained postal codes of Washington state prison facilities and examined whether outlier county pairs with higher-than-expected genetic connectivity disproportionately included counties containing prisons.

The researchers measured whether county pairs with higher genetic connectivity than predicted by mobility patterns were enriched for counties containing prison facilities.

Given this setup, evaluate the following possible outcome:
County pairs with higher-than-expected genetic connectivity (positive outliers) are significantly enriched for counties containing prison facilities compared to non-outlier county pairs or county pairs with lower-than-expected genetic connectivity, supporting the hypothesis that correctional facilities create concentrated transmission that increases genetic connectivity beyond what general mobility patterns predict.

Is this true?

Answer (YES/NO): YES